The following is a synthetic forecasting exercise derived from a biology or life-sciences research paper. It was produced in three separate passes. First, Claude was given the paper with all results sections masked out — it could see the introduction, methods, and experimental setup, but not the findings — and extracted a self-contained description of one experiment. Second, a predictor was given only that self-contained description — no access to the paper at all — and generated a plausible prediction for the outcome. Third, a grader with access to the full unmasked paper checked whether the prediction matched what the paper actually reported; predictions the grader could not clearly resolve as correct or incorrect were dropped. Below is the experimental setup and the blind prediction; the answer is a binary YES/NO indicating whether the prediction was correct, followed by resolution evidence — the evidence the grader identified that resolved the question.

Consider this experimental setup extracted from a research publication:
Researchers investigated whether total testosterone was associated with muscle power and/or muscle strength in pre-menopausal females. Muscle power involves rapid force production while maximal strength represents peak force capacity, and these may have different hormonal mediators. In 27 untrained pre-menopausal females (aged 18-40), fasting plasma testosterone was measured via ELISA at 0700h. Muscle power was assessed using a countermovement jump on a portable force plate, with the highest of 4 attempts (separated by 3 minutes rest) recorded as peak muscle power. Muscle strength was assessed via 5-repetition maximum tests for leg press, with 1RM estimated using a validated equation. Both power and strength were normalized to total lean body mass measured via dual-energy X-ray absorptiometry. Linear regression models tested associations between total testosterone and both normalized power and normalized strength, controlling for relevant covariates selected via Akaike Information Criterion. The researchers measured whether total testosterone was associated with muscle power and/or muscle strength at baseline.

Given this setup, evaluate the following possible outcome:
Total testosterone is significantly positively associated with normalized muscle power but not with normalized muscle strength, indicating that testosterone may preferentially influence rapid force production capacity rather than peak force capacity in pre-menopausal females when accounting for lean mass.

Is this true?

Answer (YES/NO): NO